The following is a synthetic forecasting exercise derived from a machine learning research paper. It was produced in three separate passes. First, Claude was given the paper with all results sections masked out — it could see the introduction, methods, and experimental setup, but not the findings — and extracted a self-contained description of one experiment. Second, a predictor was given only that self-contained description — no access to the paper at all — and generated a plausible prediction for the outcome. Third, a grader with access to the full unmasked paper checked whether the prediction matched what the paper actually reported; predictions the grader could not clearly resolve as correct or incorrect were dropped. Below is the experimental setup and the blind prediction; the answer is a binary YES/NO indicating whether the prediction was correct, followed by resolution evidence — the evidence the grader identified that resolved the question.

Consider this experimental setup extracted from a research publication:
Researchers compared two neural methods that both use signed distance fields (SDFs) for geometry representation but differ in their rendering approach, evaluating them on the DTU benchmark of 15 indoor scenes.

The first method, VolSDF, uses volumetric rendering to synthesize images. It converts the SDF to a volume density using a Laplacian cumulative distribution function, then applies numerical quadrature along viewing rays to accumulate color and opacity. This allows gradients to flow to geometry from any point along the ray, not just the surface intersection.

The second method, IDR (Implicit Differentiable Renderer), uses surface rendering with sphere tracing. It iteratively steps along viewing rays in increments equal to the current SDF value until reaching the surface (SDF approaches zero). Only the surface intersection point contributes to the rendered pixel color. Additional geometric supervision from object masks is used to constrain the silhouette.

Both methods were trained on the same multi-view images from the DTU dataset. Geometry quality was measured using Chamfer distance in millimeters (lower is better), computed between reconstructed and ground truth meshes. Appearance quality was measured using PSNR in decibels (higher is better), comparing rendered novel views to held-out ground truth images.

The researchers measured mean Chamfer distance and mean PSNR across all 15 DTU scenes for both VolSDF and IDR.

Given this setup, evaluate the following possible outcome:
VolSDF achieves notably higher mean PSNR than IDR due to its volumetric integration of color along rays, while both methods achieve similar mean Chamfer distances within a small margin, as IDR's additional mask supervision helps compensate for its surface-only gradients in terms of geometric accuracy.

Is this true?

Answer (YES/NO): NO